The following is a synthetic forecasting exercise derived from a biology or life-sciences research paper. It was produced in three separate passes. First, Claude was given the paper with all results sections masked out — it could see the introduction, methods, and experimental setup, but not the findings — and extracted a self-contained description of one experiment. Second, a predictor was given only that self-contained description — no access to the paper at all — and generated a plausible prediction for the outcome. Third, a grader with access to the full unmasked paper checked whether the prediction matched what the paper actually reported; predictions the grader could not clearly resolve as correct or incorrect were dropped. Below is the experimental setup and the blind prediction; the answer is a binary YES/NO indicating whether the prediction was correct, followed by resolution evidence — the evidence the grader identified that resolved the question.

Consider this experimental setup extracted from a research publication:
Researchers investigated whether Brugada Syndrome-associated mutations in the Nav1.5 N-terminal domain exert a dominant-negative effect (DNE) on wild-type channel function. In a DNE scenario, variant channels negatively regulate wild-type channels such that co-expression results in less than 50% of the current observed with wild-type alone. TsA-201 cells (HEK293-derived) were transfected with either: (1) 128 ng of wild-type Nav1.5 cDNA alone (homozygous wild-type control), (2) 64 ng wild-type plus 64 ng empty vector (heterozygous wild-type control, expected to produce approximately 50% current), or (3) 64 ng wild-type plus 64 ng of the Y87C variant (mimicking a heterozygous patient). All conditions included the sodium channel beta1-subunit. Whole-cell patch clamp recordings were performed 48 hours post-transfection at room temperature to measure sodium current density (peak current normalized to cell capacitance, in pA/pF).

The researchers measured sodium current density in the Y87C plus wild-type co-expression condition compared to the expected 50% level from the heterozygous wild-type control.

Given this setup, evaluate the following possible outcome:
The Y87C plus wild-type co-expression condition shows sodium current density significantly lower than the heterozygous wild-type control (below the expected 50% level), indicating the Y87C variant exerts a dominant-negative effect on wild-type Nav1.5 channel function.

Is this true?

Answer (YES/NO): YES